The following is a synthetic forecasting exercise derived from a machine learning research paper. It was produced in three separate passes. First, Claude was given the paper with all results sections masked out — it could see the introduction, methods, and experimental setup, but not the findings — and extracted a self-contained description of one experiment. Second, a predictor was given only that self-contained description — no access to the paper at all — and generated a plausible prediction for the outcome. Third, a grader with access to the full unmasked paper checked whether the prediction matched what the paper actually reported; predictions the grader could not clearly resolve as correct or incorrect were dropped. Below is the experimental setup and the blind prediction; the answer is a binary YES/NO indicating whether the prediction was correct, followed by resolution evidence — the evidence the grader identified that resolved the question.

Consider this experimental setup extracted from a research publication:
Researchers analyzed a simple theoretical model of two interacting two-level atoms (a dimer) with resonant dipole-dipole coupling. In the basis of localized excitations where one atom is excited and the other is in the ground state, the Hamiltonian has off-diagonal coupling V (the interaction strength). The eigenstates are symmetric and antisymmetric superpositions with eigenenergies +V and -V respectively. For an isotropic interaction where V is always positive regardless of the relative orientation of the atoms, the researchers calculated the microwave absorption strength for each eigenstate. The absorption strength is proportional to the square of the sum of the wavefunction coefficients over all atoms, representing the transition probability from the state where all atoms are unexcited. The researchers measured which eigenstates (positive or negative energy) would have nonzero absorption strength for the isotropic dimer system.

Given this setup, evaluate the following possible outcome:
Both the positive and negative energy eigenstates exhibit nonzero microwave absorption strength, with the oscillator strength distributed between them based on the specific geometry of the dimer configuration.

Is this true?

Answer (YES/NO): NO